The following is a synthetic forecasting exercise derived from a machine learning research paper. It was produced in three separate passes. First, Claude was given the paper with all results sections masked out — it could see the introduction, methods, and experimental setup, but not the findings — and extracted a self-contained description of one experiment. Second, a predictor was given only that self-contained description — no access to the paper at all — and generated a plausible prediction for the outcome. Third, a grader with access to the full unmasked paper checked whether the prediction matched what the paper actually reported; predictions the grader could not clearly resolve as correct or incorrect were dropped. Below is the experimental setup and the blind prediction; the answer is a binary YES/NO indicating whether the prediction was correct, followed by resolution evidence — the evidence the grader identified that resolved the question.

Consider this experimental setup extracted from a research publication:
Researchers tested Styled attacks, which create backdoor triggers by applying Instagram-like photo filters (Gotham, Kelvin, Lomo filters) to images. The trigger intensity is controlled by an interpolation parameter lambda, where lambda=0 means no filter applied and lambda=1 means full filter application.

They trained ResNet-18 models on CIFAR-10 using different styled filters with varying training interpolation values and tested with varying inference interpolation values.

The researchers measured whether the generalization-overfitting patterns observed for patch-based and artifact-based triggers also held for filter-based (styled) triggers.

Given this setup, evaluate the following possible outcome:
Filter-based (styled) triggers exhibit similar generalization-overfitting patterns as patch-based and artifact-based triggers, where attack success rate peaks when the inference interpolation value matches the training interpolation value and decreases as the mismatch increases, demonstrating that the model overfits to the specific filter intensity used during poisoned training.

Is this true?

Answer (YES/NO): NO